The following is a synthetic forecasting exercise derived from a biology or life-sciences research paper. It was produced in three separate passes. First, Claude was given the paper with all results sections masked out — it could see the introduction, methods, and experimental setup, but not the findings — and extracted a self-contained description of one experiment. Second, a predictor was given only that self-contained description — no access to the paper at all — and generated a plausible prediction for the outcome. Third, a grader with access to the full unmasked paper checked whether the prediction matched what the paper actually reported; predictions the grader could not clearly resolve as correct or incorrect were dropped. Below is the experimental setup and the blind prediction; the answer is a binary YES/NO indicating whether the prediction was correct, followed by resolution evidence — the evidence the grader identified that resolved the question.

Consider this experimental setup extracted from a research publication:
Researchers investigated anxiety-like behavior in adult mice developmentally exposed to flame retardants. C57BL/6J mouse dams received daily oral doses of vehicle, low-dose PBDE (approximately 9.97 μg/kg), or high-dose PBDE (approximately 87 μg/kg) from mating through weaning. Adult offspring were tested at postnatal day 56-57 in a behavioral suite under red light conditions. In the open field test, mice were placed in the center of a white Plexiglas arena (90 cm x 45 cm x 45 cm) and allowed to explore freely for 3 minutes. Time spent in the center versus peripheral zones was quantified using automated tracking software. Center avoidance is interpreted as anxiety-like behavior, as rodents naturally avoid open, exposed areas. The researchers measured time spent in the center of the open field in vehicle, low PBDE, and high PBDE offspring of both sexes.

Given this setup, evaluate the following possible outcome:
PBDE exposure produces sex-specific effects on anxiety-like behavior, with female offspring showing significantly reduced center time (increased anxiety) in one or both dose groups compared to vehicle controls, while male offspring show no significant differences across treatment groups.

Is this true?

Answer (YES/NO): NO